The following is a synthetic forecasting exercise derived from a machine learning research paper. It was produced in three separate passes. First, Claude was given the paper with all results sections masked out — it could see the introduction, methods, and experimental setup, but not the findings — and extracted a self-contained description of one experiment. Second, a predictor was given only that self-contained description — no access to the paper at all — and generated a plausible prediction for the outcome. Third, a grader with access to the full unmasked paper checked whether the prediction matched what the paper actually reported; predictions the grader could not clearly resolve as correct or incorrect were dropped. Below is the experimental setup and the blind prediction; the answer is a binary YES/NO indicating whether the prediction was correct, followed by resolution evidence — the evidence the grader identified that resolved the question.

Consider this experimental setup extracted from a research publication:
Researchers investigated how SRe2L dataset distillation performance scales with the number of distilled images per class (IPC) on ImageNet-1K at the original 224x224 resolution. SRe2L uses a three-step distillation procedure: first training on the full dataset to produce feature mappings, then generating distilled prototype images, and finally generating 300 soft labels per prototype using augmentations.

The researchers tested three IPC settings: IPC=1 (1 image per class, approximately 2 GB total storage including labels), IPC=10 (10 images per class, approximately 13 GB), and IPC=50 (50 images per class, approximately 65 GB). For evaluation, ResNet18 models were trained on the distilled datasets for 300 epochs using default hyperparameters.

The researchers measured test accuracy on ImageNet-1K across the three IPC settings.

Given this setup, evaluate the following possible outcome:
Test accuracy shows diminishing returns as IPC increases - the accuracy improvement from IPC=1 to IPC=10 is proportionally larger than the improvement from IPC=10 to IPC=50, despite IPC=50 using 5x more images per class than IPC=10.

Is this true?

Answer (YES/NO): YES